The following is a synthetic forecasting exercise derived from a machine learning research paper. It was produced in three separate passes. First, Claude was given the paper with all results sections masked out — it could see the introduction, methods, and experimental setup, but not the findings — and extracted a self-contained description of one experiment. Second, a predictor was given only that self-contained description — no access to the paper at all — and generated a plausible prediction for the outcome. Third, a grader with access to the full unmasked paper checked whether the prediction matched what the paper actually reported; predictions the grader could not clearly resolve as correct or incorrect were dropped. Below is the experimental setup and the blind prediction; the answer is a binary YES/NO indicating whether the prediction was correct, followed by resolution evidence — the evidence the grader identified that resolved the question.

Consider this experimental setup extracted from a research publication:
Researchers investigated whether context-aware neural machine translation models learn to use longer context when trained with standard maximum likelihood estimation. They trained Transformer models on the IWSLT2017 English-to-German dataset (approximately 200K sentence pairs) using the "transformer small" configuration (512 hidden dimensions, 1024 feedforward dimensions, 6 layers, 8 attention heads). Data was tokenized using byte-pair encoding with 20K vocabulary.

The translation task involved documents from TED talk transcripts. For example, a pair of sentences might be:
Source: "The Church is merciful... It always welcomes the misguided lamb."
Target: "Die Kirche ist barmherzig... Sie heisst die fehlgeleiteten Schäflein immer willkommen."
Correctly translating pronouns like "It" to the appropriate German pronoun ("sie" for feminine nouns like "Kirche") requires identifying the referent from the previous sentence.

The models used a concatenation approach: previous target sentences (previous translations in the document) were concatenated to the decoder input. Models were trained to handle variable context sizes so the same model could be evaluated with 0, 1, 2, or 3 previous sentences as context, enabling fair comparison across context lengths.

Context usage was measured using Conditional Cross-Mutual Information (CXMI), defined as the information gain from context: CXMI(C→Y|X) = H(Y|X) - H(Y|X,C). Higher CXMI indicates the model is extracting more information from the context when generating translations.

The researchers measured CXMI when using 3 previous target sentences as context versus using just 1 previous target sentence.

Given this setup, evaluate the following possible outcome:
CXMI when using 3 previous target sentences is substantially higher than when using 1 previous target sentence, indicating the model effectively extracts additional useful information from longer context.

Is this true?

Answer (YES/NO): NO